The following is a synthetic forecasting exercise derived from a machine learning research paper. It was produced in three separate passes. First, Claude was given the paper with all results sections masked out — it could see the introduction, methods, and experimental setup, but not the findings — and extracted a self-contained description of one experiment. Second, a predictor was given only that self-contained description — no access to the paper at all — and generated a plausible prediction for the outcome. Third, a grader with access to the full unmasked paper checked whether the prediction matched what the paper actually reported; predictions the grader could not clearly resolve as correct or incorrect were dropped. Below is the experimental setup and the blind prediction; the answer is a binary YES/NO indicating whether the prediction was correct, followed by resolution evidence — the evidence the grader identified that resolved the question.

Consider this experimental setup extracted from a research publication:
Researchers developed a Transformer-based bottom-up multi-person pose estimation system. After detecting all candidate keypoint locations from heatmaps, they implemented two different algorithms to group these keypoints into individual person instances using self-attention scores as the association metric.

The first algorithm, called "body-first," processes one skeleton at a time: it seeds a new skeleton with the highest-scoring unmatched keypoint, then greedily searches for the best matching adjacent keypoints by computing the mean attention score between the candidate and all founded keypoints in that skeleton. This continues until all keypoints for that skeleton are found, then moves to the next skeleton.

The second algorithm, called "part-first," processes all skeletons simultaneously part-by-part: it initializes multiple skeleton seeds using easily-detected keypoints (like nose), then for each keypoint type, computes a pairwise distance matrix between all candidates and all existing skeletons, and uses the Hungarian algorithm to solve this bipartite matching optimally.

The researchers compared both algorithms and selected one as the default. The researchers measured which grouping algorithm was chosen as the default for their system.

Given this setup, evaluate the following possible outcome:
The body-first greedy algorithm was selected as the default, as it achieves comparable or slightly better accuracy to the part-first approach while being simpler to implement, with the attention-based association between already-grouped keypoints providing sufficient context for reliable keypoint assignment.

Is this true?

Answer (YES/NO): NO